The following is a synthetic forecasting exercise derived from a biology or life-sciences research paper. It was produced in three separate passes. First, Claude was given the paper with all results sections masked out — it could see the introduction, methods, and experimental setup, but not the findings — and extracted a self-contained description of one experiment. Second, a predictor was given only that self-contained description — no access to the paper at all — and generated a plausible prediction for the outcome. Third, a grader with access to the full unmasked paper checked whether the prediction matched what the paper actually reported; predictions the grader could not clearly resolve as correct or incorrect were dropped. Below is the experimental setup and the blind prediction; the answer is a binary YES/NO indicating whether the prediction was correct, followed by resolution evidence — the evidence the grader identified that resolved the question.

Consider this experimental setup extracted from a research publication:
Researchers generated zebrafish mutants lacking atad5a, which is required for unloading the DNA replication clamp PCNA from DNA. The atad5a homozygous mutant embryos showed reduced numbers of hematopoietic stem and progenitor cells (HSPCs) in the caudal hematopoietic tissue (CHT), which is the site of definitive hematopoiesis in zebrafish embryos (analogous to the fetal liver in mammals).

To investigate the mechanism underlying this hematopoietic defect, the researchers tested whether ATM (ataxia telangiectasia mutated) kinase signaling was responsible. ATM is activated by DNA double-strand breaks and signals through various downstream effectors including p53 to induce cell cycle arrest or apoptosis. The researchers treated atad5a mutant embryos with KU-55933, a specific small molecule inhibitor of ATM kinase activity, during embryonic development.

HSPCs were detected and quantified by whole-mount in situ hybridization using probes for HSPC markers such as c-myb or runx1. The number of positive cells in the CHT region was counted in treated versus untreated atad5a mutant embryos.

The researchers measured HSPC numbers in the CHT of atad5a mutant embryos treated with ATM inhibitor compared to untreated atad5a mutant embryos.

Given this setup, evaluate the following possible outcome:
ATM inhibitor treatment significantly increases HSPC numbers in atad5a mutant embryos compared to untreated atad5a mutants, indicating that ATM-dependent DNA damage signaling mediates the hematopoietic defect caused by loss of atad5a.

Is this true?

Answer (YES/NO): YES